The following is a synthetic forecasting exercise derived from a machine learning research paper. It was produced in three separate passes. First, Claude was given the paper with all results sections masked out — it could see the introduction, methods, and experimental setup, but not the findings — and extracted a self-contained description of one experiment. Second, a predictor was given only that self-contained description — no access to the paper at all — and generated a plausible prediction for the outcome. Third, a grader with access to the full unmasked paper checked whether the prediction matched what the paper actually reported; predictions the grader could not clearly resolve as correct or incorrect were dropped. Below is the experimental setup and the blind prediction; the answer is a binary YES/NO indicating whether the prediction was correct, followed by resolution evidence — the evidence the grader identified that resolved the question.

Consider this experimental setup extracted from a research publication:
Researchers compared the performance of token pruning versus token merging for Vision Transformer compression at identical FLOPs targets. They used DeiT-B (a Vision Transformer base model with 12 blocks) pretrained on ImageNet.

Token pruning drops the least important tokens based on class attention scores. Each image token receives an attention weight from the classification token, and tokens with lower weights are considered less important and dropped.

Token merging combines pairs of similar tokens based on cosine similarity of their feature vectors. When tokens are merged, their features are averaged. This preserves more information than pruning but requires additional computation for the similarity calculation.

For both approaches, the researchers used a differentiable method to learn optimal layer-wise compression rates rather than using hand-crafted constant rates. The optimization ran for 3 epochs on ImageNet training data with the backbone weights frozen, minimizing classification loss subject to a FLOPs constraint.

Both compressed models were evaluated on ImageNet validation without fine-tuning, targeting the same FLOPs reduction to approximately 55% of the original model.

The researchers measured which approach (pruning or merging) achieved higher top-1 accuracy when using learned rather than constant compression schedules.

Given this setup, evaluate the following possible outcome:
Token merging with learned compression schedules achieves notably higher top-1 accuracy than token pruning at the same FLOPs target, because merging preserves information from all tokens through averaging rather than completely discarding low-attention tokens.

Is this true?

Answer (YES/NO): NO